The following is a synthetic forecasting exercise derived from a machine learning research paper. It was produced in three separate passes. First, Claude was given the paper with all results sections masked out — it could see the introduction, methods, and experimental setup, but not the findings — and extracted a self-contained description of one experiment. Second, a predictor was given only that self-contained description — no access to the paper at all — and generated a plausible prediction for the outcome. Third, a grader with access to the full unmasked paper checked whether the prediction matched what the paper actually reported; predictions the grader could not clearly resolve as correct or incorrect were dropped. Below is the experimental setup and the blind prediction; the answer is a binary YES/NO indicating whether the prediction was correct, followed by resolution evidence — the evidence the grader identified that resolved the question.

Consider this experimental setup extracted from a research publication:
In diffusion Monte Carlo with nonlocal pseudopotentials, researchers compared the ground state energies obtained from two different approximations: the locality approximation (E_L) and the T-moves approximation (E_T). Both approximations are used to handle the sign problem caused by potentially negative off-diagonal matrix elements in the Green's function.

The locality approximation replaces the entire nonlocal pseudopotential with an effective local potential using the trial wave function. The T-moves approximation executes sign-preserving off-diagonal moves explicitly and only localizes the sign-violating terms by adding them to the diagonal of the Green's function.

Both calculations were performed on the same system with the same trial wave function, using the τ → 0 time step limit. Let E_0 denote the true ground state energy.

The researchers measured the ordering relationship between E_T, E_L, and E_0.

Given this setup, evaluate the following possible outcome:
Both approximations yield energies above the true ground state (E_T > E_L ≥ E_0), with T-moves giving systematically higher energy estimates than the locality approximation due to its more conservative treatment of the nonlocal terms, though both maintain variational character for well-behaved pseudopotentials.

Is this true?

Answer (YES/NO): NO